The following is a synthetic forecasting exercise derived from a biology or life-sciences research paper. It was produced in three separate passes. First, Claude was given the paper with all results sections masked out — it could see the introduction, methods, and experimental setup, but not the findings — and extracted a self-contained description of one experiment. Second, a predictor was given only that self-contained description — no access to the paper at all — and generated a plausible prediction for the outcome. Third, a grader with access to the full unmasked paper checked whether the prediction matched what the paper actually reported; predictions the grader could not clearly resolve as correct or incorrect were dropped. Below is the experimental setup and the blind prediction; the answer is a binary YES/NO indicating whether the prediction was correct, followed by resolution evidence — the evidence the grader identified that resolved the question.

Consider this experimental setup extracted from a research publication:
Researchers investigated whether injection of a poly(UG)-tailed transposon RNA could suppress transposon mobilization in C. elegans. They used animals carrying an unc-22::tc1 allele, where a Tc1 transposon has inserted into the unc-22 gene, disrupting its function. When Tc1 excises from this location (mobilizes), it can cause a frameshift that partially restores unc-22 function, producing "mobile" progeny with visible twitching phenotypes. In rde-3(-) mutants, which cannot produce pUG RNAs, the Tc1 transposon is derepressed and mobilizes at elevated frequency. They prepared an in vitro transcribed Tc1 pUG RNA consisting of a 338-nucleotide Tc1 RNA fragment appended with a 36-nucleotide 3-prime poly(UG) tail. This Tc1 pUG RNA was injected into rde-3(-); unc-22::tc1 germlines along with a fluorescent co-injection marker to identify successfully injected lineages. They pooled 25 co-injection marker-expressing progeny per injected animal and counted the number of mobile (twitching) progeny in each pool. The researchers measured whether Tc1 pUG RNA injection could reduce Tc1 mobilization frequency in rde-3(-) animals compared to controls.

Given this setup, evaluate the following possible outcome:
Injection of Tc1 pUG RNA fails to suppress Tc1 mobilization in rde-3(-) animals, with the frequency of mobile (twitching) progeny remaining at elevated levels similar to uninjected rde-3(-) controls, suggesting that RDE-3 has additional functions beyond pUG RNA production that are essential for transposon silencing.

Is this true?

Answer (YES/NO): NO